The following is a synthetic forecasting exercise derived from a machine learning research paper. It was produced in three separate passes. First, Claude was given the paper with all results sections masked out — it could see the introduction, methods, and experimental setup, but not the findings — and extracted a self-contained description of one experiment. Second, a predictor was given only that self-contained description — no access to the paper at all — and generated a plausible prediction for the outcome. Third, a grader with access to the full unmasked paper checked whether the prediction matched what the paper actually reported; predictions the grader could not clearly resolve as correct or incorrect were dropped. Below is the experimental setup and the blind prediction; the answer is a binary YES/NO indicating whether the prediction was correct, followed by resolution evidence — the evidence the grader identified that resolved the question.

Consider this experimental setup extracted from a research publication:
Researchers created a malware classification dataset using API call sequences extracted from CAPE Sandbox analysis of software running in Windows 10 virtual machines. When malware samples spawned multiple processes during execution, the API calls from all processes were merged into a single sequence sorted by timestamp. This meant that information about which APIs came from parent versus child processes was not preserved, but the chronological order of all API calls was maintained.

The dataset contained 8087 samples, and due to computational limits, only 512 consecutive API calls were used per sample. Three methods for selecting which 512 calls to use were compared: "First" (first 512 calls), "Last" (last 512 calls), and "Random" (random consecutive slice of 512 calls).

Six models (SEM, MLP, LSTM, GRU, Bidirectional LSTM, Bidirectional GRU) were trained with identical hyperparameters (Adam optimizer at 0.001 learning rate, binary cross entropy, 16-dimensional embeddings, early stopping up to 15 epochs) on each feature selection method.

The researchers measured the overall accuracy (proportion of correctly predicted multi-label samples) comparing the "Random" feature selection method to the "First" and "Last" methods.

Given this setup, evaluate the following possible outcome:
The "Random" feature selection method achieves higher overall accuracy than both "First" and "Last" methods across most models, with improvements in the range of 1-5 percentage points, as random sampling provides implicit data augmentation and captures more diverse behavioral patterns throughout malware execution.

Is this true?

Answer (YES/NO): NO